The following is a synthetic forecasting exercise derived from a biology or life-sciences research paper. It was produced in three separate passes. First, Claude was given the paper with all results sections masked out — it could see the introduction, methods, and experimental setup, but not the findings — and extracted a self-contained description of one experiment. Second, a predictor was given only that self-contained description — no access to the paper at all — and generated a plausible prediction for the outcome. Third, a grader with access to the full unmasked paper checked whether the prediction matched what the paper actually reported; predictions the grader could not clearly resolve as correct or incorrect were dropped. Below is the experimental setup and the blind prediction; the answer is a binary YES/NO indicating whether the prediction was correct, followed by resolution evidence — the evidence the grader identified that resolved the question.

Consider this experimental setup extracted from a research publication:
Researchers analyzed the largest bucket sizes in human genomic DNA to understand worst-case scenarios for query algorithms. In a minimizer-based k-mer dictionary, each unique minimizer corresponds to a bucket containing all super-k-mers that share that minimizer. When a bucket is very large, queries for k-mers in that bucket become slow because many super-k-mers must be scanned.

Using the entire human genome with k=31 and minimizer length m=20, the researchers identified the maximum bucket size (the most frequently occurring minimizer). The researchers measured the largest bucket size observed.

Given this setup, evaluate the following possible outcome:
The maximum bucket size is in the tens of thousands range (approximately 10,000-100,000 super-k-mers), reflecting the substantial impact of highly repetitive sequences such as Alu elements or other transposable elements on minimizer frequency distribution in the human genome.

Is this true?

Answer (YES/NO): YES